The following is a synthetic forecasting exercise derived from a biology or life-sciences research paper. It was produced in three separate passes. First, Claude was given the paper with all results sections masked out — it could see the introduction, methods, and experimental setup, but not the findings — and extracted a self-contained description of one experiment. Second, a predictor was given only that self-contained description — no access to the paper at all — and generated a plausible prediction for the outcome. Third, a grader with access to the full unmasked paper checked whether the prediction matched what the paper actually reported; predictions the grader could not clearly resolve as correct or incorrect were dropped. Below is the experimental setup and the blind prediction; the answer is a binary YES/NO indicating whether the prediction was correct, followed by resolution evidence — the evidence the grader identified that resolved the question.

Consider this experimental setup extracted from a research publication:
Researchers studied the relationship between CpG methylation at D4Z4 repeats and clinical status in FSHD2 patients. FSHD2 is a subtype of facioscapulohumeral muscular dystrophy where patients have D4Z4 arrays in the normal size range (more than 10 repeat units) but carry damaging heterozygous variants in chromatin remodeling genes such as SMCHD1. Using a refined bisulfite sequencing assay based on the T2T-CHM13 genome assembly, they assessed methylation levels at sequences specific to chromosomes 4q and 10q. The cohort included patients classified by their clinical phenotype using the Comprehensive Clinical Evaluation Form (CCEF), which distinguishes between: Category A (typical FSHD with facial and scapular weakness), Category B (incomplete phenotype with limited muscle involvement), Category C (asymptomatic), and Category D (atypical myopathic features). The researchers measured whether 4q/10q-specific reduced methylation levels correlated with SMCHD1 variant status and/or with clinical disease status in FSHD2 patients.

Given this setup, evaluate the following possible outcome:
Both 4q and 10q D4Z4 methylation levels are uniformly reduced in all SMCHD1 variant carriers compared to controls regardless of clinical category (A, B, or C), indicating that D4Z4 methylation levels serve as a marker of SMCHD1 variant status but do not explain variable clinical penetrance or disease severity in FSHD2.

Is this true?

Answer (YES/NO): NO